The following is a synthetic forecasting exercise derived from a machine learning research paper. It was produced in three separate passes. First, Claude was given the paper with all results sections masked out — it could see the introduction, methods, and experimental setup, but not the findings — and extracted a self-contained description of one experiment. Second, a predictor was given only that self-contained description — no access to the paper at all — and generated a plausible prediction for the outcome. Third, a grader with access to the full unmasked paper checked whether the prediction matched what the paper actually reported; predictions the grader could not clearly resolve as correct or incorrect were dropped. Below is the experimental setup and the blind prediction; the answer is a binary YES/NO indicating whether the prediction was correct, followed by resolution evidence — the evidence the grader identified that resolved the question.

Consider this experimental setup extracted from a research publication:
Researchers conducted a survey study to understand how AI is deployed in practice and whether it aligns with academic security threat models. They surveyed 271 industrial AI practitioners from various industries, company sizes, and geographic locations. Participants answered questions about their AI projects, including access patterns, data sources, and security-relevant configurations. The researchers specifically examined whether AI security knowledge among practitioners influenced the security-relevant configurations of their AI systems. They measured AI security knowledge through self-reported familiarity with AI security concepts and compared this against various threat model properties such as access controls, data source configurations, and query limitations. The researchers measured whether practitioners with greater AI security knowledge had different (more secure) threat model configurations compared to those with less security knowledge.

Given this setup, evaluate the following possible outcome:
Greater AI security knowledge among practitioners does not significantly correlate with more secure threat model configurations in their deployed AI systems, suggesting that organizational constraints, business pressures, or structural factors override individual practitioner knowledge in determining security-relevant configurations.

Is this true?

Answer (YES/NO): YES